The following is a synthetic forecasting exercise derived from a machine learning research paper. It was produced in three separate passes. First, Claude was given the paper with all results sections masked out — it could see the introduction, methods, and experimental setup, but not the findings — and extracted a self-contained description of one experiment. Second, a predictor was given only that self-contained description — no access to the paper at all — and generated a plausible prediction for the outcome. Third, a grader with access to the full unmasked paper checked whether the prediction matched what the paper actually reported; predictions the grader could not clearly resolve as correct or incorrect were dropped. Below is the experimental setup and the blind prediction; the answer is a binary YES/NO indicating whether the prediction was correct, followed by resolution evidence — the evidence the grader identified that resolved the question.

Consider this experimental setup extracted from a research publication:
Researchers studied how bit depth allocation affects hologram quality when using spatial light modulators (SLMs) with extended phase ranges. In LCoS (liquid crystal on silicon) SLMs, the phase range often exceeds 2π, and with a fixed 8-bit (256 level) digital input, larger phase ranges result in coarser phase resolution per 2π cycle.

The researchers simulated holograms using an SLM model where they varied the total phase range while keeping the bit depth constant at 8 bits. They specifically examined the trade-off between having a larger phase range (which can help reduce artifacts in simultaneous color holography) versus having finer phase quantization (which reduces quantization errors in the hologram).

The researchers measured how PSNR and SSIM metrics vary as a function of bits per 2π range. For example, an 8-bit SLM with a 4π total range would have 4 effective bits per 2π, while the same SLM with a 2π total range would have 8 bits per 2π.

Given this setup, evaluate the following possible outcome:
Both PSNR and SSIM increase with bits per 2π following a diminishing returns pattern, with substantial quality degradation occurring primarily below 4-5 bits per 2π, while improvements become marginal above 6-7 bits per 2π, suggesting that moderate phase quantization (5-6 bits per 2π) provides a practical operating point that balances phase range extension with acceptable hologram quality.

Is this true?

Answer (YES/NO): NO